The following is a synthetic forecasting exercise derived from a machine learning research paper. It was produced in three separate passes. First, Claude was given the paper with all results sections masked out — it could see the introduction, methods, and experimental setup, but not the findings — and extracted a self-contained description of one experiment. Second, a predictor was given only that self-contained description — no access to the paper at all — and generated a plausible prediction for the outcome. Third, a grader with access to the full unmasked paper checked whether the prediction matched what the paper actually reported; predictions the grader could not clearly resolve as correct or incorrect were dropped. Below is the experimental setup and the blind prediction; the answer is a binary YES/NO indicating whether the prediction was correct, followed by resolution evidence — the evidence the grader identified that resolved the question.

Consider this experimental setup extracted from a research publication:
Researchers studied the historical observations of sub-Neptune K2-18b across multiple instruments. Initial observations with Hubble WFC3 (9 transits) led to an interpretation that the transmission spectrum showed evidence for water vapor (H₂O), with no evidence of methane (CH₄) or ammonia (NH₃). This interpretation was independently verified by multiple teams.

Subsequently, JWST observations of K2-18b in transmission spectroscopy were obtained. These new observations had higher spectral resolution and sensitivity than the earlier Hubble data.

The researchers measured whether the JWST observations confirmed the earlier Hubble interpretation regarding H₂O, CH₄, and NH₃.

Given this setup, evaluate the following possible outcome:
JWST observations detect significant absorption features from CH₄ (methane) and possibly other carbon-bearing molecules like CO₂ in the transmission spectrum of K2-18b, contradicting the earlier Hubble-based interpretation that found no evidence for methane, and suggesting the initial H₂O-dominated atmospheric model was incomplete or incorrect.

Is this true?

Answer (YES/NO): YES